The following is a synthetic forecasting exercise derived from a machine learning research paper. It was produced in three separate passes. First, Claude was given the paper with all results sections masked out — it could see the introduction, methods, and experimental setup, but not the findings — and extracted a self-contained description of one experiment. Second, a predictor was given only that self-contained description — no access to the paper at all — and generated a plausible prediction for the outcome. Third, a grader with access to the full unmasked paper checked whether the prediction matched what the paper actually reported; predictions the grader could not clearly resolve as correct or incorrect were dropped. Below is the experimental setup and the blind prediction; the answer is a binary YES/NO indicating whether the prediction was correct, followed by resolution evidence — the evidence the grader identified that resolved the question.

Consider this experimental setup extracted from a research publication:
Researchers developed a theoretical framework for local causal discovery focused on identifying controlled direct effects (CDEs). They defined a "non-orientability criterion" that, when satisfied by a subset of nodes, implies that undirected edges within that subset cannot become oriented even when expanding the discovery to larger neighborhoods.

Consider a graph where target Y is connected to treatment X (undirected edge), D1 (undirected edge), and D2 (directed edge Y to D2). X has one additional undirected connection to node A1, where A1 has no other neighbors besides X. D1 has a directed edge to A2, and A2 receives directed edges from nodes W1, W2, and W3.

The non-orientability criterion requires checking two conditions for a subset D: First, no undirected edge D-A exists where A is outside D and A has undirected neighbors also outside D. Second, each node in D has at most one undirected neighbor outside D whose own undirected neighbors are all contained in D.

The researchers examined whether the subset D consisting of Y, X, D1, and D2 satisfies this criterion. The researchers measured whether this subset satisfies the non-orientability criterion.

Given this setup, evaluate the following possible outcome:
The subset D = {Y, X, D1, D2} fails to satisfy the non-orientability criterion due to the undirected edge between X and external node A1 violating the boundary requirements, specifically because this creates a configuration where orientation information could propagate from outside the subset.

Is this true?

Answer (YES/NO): NO